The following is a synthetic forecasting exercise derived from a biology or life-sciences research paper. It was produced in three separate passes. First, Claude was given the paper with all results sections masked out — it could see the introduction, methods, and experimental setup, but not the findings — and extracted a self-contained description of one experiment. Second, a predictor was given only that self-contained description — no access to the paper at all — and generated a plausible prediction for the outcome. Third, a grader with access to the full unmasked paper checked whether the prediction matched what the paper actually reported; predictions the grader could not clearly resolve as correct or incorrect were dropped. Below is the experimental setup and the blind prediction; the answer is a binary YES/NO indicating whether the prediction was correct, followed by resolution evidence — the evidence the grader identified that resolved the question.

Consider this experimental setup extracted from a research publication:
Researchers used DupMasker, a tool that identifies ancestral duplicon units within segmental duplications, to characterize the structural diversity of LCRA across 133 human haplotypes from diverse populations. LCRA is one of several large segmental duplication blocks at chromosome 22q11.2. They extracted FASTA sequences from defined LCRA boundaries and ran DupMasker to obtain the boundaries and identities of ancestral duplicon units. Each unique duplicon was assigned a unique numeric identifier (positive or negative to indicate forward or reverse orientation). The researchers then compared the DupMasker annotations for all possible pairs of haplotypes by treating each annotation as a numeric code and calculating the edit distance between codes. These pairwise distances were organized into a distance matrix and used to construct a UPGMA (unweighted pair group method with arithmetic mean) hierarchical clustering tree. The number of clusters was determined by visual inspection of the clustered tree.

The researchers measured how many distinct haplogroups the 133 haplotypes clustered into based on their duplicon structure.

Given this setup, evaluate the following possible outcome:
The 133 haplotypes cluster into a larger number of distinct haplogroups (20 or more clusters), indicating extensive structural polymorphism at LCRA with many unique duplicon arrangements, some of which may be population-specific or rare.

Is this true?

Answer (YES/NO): YES